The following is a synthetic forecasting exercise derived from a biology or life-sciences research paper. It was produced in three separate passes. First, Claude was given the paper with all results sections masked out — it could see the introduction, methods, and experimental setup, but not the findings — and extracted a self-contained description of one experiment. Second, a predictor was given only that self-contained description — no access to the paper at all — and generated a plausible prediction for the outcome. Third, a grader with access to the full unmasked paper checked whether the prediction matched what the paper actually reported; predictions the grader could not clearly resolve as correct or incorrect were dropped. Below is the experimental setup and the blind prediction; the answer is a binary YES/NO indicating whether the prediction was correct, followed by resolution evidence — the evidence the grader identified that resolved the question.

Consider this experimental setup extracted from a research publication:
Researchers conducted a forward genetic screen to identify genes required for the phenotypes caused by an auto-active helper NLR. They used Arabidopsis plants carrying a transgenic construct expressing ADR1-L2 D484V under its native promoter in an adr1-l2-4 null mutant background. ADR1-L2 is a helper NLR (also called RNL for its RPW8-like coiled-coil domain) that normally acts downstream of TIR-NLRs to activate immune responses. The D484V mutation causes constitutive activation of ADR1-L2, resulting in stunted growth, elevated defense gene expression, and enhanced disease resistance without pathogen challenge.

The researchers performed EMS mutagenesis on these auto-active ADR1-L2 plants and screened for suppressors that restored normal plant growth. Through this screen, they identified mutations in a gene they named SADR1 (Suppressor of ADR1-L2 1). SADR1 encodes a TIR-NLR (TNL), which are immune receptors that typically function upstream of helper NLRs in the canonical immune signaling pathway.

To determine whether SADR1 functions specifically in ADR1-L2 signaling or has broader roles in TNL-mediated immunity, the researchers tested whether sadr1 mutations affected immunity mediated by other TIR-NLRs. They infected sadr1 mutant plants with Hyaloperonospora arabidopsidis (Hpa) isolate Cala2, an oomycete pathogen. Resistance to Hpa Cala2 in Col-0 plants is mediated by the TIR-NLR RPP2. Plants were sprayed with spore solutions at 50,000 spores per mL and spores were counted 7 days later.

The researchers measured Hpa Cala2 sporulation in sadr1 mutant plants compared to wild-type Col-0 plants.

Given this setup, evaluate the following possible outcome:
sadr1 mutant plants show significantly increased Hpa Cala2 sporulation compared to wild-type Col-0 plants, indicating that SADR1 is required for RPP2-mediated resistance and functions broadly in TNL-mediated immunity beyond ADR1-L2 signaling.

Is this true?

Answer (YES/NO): NO